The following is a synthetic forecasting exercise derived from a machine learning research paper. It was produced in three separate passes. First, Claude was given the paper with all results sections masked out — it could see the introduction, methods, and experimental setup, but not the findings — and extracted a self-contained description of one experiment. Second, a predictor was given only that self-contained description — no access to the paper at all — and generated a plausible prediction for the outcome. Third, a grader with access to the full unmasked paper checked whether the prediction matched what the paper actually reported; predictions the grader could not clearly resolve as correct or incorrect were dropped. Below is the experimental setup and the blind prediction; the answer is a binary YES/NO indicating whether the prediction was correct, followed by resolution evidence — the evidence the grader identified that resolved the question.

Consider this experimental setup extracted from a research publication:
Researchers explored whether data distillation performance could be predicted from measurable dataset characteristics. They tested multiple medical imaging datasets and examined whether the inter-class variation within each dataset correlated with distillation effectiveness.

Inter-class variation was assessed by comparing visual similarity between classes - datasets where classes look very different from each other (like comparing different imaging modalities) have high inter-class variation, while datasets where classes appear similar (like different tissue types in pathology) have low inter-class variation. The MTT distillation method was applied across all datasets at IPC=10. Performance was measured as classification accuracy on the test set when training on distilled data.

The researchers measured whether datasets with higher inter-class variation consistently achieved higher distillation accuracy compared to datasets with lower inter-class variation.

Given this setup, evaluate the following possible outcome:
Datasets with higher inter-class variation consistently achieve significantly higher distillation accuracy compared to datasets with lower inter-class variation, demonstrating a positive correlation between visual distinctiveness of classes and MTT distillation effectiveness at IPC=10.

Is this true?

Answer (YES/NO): YES